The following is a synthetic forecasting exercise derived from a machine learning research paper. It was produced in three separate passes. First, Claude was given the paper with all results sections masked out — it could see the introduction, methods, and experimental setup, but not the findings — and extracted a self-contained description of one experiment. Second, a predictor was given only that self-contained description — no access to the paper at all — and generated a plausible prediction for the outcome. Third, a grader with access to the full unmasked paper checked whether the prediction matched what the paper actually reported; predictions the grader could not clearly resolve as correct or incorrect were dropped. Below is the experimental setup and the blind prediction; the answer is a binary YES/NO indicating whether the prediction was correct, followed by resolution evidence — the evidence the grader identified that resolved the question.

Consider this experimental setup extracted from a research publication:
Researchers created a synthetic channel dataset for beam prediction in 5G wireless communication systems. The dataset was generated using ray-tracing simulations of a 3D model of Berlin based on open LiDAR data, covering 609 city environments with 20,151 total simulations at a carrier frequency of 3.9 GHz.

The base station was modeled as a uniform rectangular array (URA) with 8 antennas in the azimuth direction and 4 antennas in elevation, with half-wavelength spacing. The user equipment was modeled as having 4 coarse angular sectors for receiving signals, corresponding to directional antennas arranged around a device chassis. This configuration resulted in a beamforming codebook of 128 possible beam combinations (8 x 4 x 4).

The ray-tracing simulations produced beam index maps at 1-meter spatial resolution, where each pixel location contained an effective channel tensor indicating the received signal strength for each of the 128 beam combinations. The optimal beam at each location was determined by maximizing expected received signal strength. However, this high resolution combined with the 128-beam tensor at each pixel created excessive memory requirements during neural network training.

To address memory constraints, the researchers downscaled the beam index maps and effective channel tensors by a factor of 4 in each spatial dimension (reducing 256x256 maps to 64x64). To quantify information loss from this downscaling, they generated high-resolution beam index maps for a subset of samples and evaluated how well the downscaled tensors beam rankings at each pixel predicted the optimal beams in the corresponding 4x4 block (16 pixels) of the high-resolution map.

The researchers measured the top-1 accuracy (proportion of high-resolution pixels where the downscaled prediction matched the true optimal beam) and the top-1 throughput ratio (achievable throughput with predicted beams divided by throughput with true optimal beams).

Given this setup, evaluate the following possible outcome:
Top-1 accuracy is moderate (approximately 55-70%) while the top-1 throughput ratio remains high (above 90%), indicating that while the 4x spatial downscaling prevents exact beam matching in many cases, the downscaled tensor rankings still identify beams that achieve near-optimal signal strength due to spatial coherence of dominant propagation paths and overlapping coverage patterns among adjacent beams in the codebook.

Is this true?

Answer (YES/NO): NO